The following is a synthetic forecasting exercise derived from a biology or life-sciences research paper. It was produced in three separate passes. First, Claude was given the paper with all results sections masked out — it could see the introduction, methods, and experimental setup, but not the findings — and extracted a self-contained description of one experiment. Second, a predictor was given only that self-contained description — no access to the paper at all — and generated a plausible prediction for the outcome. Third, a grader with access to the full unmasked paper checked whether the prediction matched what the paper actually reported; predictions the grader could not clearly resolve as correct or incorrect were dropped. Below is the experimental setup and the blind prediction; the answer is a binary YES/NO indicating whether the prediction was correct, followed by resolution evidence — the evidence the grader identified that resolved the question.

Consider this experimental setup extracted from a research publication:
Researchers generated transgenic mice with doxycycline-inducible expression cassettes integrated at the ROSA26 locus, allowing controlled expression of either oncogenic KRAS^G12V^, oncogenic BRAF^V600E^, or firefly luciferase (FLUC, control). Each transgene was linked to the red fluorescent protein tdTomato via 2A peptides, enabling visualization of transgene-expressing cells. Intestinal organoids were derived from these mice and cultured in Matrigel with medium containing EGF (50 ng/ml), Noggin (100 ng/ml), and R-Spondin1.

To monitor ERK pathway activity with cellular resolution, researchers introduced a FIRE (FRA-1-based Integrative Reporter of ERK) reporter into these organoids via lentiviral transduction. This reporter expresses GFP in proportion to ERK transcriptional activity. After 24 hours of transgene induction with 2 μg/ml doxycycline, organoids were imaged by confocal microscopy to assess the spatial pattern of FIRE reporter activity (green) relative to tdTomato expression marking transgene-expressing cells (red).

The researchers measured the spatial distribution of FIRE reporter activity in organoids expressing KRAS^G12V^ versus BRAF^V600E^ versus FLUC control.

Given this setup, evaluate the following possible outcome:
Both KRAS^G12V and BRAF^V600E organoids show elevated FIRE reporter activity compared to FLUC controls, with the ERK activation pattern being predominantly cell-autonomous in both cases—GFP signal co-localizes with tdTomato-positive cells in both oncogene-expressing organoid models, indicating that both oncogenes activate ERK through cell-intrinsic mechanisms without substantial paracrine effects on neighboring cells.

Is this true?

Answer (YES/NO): NO